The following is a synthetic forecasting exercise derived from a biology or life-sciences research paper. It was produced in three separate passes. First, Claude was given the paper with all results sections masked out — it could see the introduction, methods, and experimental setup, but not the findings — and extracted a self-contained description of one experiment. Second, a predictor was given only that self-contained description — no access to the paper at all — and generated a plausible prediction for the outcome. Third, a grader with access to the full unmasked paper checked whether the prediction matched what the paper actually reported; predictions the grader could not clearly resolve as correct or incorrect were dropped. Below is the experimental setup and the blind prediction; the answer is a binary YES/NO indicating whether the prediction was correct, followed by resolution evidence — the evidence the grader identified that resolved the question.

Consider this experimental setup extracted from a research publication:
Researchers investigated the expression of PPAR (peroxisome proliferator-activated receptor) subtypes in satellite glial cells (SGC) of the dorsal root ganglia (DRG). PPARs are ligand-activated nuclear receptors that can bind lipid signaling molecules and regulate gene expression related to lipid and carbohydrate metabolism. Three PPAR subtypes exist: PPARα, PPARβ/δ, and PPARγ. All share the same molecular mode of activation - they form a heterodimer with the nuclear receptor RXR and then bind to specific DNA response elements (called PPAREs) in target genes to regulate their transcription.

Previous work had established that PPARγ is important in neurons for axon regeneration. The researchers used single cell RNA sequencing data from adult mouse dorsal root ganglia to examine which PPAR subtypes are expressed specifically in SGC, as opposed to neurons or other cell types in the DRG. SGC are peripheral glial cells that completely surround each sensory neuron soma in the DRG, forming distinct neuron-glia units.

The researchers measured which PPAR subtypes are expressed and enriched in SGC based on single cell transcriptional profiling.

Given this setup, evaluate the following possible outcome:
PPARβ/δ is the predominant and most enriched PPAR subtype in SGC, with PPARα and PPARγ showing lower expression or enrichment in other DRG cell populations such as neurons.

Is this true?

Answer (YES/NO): NO